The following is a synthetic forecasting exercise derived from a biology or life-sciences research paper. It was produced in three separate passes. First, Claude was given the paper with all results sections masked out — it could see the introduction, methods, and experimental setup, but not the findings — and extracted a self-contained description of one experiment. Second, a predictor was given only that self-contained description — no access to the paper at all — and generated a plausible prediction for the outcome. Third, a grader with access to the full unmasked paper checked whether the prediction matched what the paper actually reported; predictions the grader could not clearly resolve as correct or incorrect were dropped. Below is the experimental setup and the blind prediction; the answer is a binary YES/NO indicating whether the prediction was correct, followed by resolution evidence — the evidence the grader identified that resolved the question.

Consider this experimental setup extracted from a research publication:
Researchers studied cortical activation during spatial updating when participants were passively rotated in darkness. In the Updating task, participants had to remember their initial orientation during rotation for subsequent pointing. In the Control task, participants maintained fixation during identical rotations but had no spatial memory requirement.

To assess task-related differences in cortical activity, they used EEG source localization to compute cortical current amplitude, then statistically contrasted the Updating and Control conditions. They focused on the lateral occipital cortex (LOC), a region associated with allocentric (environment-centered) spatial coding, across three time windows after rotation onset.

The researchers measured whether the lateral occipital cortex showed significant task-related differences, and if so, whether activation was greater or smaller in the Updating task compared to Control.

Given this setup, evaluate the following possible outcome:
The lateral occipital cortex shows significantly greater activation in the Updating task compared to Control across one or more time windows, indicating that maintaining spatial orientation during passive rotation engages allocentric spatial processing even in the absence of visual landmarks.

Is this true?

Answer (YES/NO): NO